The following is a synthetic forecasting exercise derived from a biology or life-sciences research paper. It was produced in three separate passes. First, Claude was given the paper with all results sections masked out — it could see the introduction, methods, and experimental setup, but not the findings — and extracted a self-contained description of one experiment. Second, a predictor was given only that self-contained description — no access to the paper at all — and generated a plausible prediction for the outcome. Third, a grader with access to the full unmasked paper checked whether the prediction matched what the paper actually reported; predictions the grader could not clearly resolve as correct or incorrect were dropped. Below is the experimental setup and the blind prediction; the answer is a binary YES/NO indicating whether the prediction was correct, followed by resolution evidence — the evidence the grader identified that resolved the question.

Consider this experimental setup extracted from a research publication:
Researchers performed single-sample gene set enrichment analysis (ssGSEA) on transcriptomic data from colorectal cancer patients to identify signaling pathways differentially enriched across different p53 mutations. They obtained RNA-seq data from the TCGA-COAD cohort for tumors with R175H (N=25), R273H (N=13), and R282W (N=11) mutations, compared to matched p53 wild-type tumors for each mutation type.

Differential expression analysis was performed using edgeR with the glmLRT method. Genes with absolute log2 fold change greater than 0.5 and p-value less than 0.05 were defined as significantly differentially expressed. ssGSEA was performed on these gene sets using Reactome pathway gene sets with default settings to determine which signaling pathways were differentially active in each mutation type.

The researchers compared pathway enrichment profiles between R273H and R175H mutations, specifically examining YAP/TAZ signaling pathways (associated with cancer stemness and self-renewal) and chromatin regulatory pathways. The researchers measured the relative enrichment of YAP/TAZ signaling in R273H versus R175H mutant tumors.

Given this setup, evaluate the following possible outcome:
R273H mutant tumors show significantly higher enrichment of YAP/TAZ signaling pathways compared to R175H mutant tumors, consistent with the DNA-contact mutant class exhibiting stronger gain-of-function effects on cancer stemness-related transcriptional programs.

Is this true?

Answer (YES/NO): YES